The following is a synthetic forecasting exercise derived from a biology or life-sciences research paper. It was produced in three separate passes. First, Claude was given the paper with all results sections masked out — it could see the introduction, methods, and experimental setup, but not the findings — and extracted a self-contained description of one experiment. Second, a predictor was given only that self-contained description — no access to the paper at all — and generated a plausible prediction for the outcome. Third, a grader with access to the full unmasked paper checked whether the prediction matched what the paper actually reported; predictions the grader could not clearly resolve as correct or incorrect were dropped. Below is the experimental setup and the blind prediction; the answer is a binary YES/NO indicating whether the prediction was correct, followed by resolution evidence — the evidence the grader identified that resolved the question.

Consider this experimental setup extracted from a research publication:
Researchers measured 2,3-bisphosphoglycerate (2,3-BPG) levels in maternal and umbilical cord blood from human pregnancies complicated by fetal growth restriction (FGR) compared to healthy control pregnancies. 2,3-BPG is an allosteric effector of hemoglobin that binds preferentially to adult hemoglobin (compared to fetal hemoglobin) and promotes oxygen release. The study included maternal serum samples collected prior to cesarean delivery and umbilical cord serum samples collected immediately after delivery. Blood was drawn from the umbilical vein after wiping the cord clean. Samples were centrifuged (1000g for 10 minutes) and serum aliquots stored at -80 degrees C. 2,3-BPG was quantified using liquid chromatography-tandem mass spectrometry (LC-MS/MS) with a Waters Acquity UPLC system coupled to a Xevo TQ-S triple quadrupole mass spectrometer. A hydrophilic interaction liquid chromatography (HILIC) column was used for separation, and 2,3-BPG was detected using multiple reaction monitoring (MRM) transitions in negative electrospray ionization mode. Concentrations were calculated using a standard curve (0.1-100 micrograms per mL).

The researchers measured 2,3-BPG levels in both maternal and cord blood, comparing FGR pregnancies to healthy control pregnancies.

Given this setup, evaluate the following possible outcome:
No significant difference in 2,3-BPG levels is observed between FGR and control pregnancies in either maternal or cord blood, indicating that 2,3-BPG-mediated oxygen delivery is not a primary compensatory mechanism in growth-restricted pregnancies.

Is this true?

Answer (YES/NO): NO